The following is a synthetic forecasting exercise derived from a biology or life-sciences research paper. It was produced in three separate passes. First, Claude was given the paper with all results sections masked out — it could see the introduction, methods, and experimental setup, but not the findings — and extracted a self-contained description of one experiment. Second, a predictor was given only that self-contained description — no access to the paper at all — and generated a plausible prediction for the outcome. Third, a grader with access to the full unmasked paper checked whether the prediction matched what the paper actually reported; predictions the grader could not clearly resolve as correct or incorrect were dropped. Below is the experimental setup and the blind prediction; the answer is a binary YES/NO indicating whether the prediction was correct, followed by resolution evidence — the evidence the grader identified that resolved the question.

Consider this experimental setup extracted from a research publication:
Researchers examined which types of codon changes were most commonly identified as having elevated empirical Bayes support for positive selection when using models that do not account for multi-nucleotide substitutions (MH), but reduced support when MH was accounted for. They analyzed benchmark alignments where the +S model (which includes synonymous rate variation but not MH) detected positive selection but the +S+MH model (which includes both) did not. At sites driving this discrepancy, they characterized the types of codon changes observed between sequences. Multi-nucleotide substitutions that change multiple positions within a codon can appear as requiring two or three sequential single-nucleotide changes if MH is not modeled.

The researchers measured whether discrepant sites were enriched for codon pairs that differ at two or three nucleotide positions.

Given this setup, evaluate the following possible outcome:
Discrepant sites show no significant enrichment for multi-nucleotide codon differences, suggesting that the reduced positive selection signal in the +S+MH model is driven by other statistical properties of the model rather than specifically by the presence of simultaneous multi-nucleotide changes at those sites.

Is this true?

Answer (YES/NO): NO